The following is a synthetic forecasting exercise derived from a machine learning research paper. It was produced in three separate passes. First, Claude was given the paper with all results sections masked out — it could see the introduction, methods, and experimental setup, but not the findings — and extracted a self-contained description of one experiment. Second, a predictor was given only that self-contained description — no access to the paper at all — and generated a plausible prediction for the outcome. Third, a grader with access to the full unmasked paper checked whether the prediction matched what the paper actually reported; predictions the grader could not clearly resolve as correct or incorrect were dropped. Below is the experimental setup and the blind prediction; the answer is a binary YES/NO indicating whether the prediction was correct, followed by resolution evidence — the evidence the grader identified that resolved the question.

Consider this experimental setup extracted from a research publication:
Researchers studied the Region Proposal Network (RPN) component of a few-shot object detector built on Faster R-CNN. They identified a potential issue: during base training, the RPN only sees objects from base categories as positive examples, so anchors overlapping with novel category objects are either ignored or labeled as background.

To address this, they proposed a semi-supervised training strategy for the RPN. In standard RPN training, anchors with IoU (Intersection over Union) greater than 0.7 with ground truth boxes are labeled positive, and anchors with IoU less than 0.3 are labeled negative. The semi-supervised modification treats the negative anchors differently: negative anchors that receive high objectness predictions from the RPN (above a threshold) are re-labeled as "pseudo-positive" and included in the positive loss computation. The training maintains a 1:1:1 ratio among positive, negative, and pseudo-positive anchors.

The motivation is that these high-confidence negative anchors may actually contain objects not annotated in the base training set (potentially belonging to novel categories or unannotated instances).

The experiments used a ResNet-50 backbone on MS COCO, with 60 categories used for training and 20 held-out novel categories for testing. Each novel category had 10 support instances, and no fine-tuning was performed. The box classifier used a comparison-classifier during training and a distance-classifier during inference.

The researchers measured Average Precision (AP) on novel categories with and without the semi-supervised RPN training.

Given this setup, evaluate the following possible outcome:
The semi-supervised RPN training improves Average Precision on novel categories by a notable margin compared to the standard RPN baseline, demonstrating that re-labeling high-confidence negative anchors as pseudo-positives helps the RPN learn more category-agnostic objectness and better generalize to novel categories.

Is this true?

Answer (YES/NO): YES